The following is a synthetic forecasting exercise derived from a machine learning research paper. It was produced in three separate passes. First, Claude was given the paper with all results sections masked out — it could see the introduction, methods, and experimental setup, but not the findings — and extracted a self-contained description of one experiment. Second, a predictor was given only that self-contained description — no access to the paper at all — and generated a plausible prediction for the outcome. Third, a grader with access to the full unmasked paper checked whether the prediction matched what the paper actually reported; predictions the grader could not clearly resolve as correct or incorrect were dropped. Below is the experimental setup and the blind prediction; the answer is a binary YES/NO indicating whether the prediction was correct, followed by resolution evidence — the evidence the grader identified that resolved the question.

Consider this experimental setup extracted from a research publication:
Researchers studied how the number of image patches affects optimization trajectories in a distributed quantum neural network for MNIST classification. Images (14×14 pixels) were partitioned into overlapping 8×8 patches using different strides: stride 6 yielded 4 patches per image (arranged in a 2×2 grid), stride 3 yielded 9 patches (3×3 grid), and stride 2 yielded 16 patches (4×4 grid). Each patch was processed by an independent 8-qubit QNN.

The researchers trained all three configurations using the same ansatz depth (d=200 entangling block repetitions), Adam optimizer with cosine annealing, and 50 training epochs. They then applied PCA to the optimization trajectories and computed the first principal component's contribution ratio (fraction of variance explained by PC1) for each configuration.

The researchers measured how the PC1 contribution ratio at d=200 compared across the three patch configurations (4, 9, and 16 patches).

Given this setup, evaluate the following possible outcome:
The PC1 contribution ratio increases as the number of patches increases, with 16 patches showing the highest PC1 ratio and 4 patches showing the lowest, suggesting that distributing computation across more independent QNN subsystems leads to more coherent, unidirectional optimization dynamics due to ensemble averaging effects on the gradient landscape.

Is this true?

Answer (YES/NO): YES